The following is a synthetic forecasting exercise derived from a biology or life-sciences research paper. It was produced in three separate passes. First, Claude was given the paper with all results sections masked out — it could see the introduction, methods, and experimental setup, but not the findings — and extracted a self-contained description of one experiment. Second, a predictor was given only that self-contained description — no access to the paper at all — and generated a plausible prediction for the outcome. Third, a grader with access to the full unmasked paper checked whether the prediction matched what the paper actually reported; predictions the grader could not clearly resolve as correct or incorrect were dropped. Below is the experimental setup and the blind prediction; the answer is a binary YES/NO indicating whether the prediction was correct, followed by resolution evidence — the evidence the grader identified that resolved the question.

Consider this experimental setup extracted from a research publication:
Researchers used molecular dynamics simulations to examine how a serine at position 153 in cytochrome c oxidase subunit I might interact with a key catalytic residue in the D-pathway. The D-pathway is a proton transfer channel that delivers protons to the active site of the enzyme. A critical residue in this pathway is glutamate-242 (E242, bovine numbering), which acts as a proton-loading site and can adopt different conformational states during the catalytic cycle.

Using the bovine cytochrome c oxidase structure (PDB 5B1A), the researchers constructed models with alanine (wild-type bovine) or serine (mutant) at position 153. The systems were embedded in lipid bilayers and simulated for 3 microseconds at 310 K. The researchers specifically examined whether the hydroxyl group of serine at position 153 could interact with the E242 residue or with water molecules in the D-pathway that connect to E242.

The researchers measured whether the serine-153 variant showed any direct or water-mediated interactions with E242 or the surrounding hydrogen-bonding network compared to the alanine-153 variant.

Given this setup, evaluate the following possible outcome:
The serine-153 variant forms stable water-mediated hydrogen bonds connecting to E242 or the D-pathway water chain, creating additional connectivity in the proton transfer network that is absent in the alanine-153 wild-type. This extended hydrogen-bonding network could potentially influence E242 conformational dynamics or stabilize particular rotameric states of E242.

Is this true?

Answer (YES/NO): YES